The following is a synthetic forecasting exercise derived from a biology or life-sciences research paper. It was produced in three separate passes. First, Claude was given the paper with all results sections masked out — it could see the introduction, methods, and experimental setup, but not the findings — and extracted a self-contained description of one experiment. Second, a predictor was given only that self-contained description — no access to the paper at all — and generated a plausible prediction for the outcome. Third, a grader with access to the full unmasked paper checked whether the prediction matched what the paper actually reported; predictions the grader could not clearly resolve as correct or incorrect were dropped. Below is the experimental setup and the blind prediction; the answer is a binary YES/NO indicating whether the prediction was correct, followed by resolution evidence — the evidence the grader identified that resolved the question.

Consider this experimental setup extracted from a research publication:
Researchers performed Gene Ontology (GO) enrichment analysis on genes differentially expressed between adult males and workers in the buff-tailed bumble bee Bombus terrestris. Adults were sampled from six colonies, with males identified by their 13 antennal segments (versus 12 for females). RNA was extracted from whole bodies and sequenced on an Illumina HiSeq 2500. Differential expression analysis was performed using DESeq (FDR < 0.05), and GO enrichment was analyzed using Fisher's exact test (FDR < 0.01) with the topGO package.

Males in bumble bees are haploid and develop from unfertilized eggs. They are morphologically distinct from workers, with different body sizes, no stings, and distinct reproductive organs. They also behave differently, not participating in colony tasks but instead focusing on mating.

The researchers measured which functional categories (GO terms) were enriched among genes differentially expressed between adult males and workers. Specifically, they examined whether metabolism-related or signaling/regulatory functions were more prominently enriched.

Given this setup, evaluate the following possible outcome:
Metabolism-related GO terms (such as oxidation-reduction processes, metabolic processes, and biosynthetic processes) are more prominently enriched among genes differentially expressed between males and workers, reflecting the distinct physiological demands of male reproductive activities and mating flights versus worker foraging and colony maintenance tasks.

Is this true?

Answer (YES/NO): YES